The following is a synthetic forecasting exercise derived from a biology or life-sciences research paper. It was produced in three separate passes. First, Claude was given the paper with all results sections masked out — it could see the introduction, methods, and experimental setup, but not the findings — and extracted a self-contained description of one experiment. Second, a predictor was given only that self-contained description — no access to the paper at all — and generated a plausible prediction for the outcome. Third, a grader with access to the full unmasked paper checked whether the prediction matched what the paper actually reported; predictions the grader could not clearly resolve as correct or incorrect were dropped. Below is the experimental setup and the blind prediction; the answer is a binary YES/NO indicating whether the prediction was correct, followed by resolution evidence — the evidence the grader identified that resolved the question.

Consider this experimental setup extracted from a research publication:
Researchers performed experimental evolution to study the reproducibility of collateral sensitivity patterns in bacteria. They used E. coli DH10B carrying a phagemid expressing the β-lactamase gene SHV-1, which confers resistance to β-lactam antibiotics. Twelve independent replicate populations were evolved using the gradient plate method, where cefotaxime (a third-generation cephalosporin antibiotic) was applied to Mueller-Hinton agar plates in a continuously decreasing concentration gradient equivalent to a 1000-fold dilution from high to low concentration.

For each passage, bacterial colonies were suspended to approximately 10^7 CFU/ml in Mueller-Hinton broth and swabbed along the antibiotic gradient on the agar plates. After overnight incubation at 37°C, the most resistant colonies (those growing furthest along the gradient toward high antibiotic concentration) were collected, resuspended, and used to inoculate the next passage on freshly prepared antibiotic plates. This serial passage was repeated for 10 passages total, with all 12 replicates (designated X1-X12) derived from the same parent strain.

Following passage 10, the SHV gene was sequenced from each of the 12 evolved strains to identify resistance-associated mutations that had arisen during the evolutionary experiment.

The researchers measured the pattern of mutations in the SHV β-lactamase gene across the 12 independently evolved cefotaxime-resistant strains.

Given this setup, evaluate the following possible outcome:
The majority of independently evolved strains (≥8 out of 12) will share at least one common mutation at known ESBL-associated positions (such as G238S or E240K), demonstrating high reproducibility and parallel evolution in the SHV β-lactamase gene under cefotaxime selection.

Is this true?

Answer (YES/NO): NO